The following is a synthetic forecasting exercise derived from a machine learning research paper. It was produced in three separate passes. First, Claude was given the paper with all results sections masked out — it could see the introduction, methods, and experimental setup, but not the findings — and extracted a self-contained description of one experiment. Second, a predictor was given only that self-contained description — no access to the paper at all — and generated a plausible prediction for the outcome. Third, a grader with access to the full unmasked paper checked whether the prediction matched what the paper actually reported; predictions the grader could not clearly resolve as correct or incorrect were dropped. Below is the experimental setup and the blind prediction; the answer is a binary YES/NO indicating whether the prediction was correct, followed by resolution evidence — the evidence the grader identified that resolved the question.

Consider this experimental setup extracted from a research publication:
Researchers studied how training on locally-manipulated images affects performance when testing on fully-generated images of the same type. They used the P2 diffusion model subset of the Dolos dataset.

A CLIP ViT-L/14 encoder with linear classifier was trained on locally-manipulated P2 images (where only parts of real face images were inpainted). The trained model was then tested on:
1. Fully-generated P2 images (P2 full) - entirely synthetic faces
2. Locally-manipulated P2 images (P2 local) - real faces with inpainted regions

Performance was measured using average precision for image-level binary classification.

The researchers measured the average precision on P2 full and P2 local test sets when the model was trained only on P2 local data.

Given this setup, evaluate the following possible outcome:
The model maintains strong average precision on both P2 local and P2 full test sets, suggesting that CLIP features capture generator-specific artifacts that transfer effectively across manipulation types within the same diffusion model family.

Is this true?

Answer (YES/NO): NO